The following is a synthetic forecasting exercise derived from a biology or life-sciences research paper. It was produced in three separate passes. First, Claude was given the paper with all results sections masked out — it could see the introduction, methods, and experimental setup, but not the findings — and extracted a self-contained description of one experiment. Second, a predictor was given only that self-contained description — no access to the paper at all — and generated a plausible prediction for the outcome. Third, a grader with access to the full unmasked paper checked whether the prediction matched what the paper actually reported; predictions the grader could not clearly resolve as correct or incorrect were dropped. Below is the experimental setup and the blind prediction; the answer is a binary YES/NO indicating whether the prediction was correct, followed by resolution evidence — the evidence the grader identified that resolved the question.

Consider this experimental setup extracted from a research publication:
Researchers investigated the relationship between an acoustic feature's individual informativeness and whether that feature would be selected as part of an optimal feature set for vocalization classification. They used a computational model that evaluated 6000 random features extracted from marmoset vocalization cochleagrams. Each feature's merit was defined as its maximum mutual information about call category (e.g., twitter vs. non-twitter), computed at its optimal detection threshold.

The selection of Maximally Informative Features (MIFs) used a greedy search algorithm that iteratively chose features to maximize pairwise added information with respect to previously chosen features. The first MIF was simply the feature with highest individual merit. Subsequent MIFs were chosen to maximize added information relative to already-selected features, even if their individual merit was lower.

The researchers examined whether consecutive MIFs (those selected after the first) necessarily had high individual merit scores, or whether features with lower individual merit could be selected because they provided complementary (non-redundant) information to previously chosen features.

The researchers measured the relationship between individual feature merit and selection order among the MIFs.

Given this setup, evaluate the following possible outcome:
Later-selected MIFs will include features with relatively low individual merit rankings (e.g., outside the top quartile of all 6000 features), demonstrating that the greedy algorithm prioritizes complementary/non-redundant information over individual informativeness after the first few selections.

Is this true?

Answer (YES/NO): NO